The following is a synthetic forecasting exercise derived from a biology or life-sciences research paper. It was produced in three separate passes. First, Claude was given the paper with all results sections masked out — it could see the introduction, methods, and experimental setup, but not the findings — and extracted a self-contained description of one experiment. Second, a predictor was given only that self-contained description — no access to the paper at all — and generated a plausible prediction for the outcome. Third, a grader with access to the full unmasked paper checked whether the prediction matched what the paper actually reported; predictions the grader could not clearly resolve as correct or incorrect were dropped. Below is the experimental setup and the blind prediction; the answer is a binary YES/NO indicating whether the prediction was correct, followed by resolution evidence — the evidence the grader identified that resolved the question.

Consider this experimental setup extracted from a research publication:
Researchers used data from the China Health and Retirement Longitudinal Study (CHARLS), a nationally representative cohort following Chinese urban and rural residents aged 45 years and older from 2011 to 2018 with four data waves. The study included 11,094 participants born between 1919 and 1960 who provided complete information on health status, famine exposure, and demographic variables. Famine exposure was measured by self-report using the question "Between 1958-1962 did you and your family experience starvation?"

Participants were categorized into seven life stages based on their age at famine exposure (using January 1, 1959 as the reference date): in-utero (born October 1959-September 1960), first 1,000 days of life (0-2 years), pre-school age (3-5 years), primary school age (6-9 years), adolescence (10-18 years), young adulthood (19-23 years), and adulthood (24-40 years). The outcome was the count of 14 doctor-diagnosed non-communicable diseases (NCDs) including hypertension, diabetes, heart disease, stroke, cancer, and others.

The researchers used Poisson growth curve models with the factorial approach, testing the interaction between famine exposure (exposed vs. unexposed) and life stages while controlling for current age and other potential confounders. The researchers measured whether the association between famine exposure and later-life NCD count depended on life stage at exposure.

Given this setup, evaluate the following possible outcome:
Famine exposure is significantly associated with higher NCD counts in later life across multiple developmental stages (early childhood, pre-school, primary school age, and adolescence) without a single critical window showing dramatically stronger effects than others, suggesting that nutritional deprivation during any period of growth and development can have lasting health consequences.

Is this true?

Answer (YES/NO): NO